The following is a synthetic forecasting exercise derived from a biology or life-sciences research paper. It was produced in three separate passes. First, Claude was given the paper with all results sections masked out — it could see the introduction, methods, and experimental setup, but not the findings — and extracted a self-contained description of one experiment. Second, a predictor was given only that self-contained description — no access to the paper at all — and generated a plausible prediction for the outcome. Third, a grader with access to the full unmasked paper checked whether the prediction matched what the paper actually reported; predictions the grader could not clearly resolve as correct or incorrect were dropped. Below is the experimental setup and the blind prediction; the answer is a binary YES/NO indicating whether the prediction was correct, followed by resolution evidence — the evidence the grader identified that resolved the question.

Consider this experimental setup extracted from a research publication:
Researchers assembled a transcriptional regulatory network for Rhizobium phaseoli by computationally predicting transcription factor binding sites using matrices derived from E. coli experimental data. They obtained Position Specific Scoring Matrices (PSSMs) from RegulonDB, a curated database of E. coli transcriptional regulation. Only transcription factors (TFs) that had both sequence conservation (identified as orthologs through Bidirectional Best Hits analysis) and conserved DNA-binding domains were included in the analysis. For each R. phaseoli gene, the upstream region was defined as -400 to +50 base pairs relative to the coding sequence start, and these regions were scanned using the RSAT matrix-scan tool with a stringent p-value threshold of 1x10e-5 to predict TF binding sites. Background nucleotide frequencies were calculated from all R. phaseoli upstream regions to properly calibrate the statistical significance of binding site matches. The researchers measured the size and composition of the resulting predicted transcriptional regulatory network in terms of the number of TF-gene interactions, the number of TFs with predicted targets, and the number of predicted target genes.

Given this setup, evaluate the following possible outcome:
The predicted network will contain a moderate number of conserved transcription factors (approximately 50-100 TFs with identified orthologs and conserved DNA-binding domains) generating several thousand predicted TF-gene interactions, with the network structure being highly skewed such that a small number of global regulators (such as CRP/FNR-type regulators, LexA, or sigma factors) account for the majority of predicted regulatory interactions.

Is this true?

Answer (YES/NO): NO